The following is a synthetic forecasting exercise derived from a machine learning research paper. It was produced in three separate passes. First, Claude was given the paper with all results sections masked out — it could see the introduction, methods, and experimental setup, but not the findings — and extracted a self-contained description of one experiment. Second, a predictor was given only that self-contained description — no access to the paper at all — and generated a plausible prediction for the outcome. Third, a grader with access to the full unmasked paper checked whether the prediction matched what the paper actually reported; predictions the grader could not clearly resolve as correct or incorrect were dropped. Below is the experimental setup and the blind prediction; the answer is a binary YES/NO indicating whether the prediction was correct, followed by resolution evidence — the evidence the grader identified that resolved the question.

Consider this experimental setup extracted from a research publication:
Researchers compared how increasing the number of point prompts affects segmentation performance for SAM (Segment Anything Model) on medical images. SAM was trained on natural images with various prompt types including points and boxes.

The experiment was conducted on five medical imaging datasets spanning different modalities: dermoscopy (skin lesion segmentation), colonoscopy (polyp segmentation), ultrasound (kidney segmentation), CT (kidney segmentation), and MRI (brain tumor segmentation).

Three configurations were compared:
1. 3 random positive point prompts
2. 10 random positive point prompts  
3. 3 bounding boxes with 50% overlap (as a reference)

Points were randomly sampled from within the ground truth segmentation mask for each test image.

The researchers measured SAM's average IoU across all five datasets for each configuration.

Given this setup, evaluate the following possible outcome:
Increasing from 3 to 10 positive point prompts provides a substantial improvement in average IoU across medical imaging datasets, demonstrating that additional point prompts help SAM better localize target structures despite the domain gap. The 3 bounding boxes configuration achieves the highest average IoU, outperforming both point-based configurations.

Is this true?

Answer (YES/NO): NO